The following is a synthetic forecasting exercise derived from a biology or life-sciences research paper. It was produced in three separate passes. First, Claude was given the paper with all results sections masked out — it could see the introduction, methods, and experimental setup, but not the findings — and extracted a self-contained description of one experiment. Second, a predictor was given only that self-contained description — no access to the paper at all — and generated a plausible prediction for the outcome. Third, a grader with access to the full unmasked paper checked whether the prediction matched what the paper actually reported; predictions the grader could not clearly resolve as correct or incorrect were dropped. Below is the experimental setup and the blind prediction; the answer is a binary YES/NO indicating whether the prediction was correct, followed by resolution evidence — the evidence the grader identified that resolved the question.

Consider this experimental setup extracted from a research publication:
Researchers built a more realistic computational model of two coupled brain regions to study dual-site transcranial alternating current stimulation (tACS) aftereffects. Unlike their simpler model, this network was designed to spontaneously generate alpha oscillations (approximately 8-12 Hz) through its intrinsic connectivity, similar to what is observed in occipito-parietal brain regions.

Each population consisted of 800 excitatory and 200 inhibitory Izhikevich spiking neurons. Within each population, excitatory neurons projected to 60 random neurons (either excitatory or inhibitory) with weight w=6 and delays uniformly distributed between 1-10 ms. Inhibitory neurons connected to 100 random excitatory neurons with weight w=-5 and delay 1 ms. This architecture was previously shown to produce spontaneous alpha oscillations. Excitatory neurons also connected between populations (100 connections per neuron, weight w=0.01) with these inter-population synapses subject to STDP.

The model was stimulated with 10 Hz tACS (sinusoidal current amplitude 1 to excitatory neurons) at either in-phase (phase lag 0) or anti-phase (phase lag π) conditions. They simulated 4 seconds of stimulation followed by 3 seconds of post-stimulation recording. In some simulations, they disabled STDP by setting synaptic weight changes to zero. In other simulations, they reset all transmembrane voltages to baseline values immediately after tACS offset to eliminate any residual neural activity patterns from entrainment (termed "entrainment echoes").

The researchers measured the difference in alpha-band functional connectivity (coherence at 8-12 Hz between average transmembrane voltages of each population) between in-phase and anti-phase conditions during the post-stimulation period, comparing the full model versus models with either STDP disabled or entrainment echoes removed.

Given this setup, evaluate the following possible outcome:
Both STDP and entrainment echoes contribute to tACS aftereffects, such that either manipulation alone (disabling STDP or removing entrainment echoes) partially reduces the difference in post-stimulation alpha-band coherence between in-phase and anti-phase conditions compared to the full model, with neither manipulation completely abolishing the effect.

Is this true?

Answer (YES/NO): NO